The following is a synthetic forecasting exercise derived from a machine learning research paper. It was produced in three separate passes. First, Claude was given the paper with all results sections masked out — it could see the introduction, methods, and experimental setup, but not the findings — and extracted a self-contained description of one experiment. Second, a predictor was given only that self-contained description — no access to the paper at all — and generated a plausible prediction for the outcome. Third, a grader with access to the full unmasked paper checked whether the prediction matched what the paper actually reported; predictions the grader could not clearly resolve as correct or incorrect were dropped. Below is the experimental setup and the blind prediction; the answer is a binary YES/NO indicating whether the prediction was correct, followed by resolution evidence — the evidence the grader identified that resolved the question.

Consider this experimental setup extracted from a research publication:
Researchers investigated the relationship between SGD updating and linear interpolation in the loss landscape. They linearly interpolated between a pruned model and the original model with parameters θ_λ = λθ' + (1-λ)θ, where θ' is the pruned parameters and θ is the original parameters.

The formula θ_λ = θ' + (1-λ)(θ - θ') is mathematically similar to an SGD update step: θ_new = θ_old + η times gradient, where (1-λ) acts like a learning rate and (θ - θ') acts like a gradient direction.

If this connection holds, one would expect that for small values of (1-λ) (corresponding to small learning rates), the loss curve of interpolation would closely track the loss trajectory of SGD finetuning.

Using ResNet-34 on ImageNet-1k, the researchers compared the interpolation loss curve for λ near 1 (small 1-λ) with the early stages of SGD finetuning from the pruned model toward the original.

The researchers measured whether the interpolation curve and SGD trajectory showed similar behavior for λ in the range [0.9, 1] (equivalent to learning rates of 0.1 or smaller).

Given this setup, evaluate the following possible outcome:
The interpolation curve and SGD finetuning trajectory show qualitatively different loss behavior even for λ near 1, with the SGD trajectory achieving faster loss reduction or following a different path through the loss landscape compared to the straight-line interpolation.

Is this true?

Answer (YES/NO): NO